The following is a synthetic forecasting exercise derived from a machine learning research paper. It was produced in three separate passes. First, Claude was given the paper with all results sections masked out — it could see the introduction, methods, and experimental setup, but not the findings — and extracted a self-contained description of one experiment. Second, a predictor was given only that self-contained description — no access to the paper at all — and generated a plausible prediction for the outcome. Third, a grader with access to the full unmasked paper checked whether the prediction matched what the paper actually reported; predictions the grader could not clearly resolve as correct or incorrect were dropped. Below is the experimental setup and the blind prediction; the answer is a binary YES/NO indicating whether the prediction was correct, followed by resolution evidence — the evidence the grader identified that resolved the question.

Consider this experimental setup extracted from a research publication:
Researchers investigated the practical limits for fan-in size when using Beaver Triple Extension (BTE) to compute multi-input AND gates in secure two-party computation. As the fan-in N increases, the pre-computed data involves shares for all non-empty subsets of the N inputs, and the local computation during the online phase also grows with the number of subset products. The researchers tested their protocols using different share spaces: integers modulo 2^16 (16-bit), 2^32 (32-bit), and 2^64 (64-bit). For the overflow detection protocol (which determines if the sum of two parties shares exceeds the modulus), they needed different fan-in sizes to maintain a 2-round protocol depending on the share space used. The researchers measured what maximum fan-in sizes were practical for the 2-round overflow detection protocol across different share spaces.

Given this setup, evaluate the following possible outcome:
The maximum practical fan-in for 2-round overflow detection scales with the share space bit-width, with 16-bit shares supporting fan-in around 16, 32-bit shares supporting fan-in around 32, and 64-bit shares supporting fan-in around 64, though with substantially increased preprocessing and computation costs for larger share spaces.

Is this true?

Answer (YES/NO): NO